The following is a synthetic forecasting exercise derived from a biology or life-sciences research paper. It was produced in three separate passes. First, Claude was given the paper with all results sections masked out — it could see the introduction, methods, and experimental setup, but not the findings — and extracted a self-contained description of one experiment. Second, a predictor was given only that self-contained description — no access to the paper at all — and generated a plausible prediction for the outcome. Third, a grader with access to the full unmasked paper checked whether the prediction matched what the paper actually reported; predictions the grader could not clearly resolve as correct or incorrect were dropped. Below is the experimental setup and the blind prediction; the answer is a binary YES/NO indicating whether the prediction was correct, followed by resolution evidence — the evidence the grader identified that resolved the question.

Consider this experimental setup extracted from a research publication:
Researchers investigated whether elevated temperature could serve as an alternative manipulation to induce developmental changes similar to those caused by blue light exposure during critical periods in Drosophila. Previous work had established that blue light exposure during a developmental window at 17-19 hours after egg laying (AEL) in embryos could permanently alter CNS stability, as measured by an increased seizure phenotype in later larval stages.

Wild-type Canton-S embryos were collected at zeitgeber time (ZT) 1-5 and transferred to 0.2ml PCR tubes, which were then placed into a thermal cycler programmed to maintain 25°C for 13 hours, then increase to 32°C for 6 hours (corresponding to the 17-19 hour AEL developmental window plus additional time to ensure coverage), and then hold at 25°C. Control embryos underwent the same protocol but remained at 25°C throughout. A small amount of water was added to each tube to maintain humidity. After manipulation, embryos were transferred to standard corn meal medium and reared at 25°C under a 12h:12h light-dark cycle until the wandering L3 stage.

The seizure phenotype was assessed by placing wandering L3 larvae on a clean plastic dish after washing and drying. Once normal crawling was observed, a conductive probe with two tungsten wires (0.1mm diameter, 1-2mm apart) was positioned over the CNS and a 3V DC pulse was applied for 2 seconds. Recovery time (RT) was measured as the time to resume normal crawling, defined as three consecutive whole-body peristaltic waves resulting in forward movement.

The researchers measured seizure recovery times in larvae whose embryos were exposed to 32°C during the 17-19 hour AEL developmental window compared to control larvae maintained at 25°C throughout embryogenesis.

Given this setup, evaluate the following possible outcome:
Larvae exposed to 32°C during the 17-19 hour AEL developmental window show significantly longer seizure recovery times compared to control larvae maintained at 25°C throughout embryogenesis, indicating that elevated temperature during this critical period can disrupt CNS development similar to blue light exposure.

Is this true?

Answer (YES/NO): YES